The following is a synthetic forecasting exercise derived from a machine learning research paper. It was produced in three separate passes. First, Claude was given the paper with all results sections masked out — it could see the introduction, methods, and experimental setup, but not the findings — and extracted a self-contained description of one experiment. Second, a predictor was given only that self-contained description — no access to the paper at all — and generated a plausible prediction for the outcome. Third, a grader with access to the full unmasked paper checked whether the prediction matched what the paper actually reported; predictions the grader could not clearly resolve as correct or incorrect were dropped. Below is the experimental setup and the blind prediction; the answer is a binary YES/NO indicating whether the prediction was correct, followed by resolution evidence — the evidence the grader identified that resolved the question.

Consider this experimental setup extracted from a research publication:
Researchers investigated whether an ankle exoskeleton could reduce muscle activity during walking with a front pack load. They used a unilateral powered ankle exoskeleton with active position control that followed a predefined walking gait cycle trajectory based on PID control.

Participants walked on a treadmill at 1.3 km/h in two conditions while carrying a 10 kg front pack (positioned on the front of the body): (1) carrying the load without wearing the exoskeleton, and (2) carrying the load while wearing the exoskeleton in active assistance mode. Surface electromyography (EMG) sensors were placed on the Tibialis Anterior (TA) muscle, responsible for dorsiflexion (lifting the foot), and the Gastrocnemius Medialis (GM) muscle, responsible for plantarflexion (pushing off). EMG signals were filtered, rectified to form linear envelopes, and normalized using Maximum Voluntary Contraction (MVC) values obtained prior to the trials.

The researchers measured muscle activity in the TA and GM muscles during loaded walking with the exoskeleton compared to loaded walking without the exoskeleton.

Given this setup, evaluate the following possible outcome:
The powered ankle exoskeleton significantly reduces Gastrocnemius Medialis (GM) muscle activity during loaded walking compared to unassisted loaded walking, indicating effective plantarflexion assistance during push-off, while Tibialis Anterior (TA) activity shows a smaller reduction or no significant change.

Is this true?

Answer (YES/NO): YES